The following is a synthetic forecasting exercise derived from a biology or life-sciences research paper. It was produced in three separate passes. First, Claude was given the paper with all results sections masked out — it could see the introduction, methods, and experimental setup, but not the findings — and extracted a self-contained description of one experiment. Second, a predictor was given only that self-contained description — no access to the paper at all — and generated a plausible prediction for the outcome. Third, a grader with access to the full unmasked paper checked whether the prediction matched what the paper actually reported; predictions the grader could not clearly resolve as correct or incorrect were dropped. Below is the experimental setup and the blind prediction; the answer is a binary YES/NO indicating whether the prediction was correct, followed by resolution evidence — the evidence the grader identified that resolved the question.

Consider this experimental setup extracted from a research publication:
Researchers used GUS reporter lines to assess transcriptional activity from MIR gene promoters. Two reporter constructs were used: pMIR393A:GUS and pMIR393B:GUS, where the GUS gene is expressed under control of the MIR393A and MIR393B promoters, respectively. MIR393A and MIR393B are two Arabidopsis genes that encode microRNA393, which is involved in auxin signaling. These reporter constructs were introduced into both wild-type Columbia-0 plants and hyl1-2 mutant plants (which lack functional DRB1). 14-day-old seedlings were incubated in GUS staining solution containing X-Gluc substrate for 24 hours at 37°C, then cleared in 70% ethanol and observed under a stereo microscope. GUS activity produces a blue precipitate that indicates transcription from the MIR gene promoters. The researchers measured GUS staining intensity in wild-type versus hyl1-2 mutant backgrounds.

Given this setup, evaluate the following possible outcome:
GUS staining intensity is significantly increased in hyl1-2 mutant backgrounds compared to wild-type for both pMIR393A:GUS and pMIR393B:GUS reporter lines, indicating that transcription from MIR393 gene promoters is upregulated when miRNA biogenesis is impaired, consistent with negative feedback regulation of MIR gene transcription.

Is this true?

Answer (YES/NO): NO